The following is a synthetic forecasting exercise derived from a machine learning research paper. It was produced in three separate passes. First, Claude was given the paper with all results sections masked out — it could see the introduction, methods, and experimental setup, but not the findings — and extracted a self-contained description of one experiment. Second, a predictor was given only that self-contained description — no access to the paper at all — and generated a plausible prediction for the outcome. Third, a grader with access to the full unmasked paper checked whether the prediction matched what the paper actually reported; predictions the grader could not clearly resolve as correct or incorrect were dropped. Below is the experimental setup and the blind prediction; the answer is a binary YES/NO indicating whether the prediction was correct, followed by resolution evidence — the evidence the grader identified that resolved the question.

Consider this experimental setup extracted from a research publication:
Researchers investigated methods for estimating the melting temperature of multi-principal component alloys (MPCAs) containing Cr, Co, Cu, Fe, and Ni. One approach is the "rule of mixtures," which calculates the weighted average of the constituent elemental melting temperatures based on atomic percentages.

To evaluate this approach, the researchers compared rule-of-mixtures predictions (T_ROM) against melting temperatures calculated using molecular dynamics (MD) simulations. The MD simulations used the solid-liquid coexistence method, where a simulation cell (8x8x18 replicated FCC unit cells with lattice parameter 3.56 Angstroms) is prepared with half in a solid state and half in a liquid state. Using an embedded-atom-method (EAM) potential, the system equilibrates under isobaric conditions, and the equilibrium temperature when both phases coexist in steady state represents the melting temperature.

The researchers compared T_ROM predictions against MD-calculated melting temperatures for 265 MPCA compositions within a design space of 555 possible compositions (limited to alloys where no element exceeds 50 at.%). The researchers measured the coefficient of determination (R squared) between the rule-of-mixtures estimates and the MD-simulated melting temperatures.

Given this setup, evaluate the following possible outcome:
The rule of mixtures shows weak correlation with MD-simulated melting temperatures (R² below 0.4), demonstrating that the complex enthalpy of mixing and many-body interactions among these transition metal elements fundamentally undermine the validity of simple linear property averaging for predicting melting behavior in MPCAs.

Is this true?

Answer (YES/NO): YES